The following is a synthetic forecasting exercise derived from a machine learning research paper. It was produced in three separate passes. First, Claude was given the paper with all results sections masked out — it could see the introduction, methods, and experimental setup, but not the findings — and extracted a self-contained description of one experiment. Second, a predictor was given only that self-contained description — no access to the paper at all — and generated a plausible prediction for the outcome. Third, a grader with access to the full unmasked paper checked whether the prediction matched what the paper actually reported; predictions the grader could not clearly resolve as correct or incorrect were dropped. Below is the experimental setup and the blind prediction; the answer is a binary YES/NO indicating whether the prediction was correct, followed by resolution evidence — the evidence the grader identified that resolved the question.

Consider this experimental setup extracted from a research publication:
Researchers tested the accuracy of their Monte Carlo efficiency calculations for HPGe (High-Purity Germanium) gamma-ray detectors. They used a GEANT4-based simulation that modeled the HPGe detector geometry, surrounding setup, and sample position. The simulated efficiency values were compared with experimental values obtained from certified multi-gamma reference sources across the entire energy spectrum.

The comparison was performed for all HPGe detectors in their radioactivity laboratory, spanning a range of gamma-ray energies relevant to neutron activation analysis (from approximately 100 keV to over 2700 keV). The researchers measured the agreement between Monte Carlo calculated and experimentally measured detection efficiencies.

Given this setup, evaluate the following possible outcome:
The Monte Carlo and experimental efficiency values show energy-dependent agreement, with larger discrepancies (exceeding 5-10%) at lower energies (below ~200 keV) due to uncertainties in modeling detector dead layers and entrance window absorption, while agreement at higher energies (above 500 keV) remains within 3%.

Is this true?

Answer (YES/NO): NO